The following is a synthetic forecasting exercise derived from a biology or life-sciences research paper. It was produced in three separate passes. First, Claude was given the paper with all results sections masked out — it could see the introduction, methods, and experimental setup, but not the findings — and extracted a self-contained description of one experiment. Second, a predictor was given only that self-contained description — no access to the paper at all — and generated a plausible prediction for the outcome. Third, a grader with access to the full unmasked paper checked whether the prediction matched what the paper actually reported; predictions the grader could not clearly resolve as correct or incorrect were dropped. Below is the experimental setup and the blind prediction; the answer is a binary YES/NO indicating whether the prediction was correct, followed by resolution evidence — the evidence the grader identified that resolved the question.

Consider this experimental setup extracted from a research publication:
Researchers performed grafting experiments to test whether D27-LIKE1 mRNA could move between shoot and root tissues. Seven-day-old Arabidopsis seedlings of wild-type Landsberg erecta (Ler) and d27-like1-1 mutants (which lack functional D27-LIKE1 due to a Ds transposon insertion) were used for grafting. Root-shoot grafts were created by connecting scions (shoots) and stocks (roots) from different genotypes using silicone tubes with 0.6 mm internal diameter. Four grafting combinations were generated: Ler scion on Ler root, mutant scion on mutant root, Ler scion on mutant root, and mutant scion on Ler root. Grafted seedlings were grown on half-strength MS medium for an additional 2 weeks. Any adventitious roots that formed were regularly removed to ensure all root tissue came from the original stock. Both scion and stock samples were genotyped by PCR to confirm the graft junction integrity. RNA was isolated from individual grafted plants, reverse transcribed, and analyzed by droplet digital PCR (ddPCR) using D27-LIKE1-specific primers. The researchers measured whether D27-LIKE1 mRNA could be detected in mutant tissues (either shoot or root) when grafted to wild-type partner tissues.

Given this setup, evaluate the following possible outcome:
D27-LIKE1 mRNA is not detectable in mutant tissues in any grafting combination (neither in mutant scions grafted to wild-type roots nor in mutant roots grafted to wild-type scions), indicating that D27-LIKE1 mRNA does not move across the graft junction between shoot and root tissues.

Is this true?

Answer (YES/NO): NO